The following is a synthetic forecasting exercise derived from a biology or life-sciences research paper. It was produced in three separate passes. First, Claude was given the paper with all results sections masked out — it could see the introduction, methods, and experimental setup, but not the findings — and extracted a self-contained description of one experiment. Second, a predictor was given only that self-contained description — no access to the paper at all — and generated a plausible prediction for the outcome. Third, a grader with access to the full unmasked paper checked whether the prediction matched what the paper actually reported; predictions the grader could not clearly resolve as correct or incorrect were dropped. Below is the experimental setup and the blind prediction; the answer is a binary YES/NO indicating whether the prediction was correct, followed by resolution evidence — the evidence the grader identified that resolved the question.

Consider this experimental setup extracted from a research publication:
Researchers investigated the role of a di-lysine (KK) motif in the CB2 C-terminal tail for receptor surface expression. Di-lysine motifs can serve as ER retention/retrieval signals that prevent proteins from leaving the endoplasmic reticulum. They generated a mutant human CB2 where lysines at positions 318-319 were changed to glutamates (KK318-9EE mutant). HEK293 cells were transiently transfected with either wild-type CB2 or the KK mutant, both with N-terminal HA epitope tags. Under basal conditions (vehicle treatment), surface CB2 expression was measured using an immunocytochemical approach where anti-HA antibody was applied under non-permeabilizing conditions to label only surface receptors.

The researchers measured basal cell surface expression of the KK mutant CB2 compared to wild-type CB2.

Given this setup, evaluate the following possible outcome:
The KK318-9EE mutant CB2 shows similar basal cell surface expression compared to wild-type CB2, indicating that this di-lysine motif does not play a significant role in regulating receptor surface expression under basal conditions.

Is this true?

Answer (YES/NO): NO